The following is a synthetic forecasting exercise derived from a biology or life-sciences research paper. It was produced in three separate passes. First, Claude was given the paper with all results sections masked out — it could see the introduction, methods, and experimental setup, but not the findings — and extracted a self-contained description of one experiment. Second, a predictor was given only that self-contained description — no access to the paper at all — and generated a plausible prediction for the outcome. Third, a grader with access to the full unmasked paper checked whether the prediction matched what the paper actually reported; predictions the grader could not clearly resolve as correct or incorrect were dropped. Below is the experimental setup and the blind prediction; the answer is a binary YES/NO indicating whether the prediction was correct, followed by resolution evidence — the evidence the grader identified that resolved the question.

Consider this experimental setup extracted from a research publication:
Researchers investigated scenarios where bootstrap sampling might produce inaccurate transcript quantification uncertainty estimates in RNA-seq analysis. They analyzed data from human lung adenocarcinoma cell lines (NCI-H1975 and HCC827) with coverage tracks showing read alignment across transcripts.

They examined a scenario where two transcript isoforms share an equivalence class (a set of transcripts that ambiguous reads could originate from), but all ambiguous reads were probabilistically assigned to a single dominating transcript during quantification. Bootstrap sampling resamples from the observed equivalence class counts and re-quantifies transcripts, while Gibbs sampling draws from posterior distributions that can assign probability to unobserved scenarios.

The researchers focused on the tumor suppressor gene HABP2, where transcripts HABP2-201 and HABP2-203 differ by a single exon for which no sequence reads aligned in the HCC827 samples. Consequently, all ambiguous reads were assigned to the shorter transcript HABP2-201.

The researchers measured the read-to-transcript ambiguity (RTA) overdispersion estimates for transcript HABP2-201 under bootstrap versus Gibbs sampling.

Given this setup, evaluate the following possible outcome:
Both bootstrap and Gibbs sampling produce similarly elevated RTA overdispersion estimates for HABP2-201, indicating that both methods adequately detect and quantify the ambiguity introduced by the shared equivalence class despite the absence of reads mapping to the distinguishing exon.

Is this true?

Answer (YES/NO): NO